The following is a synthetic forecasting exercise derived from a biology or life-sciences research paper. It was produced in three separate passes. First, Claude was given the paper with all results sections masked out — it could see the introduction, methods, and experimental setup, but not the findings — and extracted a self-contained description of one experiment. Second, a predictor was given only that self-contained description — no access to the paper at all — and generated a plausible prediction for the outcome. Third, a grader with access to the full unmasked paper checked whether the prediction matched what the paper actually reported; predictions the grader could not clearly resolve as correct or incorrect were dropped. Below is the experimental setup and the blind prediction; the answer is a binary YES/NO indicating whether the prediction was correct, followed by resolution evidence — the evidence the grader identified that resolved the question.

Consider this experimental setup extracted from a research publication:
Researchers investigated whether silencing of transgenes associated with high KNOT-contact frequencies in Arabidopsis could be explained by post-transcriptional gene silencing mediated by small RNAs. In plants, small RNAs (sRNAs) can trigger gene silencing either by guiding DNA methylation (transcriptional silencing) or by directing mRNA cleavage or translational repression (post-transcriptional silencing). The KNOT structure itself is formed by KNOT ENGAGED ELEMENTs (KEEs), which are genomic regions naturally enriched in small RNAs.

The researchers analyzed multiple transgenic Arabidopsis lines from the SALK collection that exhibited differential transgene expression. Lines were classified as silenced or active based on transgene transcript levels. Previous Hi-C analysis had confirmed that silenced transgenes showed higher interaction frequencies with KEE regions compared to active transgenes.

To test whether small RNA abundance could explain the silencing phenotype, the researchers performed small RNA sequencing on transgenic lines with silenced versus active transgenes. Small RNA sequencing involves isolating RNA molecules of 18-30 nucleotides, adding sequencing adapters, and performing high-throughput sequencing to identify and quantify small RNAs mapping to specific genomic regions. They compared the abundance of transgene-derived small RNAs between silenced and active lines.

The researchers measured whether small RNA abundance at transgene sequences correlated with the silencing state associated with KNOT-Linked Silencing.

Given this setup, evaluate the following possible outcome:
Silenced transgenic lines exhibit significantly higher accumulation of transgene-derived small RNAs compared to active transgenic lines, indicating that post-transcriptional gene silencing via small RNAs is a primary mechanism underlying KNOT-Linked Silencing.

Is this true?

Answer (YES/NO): NO